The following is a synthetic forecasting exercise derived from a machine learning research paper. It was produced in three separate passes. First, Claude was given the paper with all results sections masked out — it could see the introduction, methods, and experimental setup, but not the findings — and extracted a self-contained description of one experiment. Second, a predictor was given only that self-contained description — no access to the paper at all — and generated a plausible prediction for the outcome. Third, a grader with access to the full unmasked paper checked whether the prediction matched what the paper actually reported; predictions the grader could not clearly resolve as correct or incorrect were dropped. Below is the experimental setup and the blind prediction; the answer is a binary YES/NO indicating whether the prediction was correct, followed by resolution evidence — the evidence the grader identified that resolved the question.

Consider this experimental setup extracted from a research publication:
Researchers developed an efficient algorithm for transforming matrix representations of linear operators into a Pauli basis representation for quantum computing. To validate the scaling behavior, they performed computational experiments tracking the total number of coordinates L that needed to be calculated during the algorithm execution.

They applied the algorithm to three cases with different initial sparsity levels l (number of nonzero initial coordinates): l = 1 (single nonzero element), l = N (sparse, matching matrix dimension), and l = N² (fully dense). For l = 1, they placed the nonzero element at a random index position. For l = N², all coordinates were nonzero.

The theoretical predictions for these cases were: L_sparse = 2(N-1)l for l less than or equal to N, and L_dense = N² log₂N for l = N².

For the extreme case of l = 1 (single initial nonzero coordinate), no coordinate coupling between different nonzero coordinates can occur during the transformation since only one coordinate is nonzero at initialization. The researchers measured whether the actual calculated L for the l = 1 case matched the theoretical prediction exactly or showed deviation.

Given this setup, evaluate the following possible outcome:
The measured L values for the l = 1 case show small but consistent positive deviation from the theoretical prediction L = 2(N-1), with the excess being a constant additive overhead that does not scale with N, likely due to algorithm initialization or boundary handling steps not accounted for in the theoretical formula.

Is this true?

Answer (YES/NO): NO